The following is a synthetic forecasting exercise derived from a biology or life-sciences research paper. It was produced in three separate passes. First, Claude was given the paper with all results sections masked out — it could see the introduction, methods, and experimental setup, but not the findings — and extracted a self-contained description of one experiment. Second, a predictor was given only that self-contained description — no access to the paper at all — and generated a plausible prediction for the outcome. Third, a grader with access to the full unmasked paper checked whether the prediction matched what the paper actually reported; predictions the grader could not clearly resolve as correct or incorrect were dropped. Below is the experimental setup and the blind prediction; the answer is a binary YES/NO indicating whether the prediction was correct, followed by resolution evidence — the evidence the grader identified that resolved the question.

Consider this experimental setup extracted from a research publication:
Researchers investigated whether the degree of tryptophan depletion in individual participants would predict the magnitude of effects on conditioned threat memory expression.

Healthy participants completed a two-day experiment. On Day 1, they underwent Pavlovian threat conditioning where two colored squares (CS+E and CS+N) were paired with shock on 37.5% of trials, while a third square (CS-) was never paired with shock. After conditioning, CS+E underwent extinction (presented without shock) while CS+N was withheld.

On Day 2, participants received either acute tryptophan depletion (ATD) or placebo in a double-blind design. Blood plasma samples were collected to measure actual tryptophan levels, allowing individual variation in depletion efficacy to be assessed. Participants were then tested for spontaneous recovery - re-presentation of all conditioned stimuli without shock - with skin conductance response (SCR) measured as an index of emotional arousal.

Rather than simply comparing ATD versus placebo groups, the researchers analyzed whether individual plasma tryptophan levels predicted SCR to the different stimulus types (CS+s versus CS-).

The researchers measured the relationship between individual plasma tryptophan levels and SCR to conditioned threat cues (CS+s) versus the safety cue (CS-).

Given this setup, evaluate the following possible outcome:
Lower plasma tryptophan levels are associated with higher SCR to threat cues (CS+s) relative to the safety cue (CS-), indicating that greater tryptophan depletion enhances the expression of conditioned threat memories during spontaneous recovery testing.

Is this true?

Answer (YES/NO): NO